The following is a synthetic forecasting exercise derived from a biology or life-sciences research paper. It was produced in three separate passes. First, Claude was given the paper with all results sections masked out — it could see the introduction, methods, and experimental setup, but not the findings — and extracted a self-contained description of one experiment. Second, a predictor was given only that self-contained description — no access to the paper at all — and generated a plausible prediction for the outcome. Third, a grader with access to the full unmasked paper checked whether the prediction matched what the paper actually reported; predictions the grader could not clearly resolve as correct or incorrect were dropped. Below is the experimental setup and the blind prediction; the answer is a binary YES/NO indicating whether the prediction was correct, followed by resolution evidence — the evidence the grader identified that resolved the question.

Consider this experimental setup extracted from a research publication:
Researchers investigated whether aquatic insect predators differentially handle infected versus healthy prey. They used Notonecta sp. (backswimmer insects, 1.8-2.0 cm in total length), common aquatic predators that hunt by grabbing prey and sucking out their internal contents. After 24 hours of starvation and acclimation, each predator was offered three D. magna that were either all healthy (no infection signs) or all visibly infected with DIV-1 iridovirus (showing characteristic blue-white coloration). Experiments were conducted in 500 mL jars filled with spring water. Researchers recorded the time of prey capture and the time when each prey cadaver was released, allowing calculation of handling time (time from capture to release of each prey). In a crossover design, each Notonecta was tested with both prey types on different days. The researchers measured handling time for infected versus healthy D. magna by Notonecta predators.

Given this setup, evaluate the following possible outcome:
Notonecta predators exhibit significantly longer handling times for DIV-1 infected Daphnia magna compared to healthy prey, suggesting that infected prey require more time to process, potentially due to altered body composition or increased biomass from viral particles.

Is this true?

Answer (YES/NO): YES